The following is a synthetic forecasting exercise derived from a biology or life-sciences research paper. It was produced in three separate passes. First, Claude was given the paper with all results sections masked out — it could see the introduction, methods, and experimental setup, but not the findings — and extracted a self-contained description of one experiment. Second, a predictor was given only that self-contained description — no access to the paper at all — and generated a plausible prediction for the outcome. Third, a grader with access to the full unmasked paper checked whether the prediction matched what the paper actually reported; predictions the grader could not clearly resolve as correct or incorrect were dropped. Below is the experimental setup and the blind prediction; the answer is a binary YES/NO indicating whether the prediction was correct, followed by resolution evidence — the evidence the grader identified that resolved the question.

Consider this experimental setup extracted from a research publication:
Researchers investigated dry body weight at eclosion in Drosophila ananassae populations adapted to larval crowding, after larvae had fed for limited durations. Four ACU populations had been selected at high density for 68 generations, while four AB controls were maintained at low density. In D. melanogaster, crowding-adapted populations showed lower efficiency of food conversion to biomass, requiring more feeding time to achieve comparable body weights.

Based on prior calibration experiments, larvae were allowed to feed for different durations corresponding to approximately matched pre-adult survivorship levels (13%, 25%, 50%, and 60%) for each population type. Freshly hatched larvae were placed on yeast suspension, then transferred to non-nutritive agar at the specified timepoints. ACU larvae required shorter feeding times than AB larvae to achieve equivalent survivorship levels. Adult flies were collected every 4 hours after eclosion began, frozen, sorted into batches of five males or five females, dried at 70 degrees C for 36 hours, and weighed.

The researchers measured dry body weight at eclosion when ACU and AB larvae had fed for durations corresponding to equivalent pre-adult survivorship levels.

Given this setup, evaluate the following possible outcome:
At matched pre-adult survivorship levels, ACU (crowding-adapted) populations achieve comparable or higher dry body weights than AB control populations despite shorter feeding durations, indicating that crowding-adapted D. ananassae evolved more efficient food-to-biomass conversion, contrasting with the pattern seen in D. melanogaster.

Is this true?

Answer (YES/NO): YES